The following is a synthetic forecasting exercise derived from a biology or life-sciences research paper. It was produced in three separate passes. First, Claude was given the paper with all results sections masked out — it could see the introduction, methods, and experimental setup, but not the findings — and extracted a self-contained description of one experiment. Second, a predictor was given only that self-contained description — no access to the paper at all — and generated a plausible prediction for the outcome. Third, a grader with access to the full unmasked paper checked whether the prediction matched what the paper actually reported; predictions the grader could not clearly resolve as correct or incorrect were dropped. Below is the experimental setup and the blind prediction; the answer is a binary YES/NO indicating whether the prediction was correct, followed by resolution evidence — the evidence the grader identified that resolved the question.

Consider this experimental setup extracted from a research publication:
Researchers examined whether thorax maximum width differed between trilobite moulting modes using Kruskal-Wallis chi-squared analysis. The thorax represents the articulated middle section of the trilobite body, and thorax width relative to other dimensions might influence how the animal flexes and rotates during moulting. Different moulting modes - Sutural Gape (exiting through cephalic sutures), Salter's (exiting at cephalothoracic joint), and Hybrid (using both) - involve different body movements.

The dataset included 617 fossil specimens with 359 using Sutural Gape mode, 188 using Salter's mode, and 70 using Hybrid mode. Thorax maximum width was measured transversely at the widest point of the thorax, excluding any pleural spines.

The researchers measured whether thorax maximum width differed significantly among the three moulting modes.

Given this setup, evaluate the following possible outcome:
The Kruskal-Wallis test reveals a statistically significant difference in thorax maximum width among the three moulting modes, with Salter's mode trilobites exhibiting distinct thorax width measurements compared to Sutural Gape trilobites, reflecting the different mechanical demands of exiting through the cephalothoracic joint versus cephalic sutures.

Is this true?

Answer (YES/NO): NO